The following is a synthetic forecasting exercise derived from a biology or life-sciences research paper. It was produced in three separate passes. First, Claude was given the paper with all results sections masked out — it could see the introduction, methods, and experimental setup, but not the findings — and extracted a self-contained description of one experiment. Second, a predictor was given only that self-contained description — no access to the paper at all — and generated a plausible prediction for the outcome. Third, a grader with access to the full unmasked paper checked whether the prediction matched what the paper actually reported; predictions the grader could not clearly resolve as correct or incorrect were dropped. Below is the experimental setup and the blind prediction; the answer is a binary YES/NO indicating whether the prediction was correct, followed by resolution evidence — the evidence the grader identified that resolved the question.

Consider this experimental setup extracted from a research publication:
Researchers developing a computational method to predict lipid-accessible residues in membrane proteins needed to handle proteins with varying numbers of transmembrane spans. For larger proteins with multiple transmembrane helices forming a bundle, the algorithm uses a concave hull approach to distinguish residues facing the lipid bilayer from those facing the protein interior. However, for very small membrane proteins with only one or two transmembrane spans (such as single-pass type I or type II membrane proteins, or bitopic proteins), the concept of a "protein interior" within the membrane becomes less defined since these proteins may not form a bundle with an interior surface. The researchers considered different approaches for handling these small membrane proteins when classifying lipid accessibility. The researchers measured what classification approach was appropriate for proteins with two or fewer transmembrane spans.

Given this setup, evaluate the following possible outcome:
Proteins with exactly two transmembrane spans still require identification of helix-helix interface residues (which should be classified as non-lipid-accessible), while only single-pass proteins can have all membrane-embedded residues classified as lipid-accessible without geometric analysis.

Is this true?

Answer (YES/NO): NO